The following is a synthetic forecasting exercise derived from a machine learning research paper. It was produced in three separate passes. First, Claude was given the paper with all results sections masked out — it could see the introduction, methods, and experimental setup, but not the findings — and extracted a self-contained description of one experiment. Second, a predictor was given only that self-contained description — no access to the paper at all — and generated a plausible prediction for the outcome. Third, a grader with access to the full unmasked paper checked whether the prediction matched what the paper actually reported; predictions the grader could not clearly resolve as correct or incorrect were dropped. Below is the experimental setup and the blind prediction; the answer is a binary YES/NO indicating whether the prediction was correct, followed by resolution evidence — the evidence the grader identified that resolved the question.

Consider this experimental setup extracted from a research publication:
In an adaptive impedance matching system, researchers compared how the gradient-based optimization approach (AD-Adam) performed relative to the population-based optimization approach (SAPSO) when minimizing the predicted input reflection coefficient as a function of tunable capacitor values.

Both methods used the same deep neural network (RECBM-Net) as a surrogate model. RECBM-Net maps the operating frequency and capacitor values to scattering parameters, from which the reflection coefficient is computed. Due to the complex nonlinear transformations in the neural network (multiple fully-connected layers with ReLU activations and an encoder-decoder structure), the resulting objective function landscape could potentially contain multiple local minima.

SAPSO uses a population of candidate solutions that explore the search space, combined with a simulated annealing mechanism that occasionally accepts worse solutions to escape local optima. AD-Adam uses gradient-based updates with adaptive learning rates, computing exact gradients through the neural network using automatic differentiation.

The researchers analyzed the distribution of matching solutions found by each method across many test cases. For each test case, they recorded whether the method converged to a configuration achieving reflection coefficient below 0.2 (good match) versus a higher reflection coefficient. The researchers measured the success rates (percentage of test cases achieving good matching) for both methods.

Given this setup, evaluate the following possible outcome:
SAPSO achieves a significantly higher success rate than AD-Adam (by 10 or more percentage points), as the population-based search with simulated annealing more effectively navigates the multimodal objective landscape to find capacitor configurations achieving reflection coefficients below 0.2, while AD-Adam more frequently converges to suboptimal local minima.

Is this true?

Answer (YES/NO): NO